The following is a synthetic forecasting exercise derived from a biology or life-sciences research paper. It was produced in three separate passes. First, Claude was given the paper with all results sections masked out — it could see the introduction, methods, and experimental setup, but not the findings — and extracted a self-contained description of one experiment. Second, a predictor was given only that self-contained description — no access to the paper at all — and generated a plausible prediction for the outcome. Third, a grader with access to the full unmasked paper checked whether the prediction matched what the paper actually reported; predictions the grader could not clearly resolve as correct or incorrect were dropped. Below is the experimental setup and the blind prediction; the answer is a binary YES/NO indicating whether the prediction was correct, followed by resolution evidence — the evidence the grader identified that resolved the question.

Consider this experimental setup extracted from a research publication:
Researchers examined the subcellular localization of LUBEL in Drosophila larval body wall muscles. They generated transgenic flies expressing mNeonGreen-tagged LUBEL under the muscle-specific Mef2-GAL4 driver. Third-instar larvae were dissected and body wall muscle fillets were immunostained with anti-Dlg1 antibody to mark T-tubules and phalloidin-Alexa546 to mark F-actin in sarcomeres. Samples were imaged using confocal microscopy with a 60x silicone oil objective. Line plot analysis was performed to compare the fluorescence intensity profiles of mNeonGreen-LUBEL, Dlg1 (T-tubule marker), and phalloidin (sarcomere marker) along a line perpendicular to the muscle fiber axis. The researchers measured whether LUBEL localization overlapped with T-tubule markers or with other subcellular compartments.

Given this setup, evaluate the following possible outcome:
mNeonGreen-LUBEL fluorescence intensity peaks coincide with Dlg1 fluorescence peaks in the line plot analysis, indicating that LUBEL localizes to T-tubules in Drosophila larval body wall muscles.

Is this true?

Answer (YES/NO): YES